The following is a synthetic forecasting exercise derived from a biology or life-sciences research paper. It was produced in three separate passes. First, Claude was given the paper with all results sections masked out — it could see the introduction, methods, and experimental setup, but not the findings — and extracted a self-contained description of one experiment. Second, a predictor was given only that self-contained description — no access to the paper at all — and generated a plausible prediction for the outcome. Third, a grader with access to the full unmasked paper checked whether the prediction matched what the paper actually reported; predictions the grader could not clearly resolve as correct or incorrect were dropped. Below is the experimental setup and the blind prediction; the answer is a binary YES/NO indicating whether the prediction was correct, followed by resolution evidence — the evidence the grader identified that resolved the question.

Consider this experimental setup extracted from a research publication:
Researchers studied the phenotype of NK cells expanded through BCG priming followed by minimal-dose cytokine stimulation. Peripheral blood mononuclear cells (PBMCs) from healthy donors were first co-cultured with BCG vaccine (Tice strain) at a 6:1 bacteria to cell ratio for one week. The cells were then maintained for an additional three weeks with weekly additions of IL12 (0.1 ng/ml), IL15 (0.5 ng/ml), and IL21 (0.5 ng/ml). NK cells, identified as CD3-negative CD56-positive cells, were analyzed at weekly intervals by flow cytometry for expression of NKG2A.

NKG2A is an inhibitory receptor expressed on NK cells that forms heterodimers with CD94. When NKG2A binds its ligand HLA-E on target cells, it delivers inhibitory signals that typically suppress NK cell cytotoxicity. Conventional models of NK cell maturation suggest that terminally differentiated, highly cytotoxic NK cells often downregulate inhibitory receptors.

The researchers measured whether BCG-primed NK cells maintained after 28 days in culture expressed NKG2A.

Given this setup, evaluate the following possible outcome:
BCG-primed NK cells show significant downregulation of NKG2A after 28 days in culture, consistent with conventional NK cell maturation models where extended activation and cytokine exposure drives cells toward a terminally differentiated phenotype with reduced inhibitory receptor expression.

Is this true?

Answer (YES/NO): NO